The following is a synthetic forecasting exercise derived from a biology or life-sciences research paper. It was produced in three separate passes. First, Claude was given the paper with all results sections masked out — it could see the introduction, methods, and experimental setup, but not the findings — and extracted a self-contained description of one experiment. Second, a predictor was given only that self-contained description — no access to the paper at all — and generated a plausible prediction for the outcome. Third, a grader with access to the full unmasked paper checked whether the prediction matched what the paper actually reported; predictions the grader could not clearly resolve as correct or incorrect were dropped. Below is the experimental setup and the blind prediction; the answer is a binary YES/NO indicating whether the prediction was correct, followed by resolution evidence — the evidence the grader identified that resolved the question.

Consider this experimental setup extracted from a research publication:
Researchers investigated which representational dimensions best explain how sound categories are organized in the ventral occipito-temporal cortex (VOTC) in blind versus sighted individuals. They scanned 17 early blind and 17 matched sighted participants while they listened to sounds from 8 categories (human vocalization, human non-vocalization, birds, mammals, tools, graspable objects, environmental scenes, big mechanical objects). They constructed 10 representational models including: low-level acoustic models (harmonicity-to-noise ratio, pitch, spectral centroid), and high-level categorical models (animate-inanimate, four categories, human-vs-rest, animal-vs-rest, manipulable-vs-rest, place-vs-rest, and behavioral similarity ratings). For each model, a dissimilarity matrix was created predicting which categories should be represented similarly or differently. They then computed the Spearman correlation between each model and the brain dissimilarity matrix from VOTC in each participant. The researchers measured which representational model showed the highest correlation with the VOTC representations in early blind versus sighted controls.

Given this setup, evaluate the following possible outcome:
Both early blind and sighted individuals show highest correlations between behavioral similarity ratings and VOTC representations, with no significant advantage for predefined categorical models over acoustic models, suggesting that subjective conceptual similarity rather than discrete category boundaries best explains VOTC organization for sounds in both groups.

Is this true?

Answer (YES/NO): NO